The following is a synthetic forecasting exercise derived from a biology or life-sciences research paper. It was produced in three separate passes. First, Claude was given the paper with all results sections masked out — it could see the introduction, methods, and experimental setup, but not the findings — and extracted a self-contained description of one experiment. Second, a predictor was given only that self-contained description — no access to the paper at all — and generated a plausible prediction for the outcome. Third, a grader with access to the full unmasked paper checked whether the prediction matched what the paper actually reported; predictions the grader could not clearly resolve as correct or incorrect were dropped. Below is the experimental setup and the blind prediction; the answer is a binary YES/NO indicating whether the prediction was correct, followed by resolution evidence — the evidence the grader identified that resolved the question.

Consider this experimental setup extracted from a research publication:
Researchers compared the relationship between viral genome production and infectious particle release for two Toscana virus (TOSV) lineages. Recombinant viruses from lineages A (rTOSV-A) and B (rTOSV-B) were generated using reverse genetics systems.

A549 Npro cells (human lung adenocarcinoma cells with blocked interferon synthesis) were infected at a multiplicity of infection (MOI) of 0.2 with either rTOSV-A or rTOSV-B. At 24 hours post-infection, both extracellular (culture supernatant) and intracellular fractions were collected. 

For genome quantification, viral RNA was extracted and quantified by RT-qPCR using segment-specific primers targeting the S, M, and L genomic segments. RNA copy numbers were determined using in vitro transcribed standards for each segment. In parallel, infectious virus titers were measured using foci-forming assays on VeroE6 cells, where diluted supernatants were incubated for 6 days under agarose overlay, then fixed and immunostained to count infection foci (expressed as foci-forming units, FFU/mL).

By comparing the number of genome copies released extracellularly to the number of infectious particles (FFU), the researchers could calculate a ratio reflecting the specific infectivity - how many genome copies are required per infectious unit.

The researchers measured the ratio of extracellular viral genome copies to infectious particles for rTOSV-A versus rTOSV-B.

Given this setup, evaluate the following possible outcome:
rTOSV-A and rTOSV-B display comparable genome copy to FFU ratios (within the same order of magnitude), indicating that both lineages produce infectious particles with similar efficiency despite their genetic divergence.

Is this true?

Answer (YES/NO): NO